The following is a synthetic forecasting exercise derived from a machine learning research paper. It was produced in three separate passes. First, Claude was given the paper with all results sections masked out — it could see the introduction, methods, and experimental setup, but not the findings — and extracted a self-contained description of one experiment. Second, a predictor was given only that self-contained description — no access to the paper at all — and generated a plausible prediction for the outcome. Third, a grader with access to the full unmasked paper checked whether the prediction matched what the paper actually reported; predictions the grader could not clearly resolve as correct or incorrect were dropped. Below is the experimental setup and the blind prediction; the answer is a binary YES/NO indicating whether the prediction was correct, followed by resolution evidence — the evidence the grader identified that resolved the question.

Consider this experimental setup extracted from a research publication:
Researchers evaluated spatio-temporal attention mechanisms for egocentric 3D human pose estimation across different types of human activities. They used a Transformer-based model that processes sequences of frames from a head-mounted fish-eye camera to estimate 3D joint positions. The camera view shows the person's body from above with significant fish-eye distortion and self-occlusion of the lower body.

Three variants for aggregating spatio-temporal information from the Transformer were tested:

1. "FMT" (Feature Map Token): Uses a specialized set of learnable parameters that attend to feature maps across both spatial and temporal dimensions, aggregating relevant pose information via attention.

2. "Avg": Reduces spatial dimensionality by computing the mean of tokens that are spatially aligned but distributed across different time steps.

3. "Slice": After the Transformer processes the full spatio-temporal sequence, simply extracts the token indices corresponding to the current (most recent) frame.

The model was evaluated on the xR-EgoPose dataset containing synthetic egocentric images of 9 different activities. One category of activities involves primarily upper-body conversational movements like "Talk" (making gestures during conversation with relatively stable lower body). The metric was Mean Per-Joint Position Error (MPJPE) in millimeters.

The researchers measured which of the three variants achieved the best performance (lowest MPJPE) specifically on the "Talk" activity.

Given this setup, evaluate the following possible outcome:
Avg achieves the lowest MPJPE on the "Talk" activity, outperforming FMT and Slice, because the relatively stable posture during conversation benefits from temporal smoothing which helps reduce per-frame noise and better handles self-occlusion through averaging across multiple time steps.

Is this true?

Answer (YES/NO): NO